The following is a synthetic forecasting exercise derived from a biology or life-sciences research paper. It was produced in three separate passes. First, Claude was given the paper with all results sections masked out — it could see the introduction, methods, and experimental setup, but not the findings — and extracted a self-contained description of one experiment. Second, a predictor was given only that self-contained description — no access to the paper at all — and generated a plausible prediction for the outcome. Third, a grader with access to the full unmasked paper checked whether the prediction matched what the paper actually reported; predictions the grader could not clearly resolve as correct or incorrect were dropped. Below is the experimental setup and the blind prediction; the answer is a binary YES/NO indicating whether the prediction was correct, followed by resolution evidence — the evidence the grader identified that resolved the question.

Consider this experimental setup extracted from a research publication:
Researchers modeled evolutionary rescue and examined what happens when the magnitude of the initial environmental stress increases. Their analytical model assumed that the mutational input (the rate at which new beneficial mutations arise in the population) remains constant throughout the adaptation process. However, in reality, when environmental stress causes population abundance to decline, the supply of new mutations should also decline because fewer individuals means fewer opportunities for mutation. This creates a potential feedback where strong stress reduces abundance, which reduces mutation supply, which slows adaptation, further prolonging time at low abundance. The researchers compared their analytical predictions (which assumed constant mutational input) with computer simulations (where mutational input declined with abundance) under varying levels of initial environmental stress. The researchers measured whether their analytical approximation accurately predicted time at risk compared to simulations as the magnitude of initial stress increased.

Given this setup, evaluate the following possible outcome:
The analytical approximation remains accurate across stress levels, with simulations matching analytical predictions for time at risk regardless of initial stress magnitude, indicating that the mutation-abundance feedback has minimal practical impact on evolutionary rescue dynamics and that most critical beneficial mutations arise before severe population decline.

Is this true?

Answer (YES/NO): NO